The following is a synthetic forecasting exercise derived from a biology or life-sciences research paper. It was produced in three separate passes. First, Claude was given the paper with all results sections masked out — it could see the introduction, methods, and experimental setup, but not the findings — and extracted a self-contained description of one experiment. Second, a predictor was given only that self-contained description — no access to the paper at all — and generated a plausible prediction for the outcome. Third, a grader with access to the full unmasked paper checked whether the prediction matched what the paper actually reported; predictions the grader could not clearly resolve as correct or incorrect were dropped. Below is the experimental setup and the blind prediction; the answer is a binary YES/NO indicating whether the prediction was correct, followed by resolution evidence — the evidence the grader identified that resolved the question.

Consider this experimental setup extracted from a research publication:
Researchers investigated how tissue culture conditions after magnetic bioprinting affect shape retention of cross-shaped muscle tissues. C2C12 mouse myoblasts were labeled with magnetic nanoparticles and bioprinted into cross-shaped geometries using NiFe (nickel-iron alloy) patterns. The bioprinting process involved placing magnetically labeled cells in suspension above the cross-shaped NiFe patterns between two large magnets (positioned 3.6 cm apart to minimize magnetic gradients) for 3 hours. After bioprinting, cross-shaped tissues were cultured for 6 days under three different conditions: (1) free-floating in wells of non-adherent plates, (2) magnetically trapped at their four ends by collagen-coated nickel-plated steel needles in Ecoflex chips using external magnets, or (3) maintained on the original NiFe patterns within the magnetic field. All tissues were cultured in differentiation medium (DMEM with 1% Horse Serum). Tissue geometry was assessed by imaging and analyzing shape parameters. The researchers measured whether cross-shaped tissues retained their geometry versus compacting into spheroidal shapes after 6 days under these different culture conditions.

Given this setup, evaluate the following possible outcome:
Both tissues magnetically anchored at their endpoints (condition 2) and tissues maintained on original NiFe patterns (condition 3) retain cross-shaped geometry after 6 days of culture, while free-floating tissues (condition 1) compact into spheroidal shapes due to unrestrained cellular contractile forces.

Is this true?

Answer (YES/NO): NO